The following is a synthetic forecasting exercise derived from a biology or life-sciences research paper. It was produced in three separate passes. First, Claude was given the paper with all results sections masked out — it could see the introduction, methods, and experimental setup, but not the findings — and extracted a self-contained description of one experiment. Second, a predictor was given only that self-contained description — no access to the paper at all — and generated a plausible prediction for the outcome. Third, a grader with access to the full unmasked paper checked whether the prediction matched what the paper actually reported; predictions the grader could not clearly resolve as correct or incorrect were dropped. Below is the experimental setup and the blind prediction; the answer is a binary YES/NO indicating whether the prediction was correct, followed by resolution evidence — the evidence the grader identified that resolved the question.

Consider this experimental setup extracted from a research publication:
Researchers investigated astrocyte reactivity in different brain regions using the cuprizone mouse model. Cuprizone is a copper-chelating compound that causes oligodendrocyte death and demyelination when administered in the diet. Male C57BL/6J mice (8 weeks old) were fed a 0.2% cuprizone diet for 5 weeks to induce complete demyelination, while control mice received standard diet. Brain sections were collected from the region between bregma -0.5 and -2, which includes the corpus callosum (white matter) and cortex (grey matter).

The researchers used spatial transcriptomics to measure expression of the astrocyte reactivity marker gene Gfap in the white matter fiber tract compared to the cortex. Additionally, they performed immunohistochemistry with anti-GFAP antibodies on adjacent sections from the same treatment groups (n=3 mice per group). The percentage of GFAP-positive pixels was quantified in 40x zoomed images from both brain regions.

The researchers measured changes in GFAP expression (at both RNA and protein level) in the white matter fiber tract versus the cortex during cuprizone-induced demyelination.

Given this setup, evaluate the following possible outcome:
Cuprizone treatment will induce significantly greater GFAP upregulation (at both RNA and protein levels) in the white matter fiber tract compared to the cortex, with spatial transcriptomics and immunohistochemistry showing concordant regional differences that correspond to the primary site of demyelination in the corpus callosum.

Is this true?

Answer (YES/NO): YES